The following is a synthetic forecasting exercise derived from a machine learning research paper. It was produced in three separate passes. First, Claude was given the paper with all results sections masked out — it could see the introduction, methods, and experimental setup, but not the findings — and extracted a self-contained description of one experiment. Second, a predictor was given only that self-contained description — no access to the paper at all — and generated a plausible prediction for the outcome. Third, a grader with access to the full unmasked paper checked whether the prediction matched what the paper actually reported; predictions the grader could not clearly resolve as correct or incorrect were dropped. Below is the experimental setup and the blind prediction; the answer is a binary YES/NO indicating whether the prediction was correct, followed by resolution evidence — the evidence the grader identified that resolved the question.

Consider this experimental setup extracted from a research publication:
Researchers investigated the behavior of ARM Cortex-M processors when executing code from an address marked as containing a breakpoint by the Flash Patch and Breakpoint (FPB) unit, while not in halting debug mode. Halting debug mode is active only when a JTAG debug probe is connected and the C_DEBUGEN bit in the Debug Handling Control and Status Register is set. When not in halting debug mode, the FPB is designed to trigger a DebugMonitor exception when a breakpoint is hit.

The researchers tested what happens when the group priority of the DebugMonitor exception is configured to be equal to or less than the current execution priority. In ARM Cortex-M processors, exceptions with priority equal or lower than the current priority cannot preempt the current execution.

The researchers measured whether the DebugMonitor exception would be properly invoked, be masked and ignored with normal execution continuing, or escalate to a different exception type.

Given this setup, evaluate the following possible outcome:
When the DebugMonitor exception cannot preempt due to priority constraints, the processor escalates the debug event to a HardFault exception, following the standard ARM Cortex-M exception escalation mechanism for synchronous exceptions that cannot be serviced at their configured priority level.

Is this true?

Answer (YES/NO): YES